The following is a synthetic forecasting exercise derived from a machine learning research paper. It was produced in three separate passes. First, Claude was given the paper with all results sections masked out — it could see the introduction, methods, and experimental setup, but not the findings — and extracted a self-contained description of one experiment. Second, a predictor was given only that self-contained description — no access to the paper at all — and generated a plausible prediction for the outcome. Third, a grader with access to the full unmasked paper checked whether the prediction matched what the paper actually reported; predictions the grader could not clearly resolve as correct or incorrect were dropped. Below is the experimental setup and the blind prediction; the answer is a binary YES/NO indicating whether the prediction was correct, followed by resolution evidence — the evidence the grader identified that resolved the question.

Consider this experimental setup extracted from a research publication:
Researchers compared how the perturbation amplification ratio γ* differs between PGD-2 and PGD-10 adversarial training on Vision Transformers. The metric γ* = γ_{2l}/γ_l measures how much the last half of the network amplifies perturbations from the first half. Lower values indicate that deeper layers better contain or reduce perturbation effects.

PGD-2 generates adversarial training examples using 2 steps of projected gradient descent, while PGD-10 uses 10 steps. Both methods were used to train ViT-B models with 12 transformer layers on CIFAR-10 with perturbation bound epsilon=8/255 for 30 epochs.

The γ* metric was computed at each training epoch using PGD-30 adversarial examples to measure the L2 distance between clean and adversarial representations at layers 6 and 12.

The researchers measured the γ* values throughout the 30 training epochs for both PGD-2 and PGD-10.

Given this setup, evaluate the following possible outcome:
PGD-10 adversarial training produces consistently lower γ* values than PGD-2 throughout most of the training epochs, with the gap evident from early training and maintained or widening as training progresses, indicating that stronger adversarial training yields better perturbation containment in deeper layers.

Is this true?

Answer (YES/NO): NO